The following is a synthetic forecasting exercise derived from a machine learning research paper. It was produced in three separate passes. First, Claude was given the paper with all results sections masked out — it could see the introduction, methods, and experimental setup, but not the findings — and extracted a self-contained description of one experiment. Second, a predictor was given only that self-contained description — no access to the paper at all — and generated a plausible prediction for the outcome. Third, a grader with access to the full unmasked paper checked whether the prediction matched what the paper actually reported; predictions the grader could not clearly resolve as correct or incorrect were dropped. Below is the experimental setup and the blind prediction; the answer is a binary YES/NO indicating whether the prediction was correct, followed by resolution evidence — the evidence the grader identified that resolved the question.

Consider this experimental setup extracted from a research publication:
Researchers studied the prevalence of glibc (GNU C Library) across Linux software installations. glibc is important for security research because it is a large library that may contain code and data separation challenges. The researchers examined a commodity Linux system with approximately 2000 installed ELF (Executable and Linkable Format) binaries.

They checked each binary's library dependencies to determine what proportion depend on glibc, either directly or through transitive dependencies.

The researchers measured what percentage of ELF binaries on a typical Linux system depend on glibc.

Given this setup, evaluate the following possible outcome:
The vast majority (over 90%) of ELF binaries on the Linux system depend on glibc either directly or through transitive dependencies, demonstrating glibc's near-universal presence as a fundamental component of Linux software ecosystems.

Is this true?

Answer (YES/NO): YES